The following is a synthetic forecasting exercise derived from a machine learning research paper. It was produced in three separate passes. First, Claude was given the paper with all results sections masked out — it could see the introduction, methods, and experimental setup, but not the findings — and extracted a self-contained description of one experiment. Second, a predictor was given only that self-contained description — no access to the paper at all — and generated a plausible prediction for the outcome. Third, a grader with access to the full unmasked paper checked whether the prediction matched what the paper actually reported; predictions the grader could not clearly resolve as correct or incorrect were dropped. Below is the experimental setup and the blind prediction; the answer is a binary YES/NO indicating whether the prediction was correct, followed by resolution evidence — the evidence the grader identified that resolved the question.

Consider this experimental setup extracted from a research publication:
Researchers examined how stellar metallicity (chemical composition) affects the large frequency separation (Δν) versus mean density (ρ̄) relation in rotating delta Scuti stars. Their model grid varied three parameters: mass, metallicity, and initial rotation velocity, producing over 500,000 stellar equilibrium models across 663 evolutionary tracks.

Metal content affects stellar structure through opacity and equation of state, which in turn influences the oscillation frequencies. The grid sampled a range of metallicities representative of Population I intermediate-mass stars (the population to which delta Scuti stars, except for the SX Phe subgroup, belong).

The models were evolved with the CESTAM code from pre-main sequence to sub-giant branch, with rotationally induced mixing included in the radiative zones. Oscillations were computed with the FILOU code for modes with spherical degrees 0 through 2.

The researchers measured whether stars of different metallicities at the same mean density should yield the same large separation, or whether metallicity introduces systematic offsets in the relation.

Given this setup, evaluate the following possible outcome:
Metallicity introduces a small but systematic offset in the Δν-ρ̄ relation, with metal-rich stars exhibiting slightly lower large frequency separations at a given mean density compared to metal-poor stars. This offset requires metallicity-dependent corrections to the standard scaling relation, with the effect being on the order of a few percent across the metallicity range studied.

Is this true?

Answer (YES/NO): NO